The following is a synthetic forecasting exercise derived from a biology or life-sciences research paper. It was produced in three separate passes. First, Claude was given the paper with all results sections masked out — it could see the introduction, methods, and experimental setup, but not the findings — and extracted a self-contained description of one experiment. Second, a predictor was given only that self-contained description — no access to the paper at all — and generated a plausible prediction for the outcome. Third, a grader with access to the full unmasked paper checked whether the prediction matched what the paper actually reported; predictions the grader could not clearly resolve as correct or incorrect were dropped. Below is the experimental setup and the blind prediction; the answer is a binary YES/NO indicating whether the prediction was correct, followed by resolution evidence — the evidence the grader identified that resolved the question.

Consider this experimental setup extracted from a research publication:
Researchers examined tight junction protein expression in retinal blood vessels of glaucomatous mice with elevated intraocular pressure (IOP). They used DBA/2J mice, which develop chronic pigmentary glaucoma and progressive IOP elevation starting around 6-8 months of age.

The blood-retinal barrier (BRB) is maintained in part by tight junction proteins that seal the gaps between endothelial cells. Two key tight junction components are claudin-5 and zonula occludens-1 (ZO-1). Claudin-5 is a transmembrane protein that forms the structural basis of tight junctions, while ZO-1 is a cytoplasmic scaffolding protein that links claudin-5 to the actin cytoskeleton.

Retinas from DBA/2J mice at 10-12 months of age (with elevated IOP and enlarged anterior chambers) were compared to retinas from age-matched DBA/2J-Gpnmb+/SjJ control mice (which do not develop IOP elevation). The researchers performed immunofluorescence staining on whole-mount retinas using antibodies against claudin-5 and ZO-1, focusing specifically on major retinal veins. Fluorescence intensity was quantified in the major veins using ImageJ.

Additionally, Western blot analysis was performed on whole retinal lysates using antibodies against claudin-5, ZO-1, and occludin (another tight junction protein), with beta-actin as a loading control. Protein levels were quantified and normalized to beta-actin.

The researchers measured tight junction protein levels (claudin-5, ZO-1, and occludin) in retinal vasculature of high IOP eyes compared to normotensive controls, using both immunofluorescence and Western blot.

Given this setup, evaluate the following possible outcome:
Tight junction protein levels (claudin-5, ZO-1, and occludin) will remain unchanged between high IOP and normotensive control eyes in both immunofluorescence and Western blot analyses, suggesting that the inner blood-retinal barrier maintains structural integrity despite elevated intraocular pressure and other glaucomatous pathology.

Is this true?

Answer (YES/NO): YES